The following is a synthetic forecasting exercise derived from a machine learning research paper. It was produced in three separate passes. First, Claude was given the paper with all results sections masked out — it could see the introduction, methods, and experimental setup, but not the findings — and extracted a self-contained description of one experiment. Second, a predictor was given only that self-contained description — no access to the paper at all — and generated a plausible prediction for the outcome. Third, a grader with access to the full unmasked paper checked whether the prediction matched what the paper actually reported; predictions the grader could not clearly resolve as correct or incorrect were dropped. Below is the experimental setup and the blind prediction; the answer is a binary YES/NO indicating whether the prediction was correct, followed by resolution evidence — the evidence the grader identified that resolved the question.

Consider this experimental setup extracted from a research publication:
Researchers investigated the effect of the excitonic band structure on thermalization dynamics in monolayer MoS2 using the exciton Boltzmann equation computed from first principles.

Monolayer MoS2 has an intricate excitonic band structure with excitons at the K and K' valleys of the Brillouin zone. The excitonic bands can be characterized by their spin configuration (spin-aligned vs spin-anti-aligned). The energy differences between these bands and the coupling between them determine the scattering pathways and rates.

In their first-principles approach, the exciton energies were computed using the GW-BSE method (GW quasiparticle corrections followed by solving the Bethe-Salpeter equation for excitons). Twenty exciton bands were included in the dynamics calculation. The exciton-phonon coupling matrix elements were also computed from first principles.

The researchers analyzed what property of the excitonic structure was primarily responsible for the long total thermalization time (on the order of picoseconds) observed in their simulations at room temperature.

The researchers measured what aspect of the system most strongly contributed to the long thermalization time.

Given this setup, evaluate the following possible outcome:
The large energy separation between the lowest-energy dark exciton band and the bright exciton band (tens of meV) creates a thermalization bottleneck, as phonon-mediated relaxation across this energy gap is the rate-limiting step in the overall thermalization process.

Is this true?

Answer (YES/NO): NO